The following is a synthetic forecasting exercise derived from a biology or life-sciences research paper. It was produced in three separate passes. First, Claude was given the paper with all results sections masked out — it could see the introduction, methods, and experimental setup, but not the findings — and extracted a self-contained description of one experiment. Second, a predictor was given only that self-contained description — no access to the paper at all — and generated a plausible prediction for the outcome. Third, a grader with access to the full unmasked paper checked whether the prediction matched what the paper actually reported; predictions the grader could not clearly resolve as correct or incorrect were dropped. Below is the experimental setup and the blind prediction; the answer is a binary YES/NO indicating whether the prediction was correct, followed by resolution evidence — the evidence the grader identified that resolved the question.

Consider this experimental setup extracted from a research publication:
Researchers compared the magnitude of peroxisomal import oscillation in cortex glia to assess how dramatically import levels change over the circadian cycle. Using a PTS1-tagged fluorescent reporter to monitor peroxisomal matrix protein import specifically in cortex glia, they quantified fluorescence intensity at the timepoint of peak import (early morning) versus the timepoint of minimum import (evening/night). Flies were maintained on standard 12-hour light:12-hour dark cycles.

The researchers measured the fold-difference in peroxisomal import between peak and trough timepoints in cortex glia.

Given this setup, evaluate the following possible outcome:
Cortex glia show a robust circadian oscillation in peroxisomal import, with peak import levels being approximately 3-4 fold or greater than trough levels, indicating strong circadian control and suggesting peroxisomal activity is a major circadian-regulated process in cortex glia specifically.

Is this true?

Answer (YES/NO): YES